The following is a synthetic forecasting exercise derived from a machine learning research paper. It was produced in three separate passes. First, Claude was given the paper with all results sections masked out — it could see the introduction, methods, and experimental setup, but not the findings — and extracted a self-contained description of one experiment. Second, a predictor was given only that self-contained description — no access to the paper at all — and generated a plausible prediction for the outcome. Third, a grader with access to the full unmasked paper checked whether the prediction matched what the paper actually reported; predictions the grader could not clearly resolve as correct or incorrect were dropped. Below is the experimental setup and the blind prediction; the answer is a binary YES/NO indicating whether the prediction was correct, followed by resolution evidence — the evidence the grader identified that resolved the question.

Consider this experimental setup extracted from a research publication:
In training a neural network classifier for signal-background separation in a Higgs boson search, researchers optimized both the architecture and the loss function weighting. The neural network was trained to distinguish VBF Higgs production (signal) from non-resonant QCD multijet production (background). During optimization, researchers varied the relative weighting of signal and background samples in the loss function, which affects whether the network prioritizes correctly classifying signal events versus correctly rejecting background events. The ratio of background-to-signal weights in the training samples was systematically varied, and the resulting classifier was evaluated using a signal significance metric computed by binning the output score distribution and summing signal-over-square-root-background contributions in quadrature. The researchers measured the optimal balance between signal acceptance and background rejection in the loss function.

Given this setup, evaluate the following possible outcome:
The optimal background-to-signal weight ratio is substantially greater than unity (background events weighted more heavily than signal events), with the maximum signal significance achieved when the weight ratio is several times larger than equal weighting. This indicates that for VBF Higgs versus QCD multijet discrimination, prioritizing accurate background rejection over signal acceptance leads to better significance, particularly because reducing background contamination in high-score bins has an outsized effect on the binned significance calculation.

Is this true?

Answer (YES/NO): NO